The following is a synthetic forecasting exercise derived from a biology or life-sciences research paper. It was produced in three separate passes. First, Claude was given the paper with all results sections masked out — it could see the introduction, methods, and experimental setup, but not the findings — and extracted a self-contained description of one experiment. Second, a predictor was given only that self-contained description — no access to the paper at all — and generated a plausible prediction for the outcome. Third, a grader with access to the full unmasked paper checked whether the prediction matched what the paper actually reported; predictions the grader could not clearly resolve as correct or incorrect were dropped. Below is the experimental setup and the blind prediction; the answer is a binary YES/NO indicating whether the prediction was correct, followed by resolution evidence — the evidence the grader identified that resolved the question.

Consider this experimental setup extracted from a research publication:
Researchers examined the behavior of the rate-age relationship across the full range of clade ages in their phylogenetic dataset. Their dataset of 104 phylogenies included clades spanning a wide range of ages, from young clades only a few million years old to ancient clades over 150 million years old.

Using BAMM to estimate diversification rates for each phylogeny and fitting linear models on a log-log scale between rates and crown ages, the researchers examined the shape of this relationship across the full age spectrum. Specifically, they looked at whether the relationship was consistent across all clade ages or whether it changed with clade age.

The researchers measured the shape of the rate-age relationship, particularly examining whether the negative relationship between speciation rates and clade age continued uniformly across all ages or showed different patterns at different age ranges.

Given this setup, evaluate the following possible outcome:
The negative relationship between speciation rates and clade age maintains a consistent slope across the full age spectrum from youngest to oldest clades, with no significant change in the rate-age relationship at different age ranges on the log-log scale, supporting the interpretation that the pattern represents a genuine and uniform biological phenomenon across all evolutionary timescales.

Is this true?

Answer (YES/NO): NO